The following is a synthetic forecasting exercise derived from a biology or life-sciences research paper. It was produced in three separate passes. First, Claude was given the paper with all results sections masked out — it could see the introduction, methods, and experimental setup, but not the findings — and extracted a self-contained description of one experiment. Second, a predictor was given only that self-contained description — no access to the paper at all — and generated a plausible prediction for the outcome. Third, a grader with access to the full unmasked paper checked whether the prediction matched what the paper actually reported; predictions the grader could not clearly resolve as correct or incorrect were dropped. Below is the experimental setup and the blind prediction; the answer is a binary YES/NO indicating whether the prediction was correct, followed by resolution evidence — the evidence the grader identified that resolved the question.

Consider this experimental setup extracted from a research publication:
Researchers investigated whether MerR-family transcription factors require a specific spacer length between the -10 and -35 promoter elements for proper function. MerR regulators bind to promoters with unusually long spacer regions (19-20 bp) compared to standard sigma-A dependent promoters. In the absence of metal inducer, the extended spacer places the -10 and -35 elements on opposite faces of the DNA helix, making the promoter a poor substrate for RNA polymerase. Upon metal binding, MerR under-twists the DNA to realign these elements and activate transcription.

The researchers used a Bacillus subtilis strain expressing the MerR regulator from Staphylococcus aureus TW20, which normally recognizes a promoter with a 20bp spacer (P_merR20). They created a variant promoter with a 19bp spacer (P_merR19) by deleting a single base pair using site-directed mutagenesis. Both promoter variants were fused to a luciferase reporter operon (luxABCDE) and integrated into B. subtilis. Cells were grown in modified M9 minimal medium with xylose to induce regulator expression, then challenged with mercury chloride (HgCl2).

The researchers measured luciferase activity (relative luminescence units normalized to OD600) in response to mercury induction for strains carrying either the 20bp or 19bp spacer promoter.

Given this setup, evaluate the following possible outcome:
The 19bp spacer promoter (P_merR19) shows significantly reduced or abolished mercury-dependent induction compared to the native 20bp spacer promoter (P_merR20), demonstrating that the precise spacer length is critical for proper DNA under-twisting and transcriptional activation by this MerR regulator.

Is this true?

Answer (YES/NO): YES